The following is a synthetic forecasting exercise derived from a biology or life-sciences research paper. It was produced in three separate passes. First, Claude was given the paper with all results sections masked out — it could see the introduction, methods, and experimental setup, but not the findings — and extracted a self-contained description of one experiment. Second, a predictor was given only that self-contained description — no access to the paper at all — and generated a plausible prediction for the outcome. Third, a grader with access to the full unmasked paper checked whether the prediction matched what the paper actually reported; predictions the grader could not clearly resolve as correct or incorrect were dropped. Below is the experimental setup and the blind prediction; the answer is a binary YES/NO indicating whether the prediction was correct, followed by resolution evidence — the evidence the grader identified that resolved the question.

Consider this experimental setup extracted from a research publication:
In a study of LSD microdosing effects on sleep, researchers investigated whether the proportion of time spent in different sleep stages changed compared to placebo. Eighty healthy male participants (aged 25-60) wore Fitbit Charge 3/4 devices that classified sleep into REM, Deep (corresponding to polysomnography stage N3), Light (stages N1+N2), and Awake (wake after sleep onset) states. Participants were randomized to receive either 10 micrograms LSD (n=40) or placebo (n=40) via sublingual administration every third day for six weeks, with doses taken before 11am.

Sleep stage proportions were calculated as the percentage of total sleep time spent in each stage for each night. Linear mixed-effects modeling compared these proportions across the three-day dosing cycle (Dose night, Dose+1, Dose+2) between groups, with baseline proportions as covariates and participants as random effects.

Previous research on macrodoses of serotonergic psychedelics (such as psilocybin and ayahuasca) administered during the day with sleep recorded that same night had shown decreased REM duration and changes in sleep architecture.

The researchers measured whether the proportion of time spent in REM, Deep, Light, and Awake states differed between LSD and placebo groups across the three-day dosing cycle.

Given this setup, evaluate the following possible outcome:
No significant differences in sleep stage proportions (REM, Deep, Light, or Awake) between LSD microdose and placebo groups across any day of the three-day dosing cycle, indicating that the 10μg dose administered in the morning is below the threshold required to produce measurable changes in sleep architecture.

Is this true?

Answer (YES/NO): YES